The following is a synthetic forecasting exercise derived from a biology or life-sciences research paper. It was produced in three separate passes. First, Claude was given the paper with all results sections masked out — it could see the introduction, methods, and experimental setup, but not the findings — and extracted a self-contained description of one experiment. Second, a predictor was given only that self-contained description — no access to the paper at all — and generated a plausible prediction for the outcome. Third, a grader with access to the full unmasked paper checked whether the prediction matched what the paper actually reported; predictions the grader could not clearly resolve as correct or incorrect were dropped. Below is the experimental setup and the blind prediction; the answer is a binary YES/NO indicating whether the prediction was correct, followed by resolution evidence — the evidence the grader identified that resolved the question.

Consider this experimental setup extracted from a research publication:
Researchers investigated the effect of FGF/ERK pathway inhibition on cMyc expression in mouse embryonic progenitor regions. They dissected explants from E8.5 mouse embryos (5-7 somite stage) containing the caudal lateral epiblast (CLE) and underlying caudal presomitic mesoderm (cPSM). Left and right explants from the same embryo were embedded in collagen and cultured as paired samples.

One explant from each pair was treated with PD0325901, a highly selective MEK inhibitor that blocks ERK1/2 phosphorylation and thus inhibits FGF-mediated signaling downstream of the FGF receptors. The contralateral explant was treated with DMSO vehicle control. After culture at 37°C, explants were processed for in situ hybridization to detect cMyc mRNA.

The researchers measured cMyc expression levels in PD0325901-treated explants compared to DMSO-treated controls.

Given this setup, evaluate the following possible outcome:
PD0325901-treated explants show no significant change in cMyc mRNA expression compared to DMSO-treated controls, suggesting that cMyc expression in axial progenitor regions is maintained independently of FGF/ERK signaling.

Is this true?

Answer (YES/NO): NO